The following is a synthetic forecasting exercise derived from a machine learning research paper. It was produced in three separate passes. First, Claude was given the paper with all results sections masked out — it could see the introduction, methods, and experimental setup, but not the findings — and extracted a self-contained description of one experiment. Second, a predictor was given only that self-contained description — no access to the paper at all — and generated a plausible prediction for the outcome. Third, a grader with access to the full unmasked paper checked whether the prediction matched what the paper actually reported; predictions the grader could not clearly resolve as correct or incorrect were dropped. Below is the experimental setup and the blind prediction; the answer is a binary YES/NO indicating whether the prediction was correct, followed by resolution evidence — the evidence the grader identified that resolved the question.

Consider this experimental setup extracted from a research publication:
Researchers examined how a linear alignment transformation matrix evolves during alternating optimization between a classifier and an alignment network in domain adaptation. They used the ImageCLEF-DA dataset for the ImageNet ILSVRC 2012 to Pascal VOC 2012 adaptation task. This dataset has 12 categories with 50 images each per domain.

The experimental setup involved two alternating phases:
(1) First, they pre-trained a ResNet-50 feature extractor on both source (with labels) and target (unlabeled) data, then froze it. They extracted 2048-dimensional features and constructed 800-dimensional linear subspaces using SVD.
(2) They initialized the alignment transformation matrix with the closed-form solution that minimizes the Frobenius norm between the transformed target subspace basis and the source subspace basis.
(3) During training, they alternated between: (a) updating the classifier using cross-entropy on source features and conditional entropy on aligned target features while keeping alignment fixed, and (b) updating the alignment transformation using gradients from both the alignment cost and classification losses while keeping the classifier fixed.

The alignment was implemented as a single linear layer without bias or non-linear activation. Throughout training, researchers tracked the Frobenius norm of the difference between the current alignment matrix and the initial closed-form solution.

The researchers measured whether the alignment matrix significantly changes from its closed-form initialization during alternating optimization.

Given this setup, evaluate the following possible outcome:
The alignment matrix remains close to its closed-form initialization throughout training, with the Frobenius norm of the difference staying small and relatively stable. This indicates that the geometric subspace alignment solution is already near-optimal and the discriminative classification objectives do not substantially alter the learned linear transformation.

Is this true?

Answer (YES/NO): NO